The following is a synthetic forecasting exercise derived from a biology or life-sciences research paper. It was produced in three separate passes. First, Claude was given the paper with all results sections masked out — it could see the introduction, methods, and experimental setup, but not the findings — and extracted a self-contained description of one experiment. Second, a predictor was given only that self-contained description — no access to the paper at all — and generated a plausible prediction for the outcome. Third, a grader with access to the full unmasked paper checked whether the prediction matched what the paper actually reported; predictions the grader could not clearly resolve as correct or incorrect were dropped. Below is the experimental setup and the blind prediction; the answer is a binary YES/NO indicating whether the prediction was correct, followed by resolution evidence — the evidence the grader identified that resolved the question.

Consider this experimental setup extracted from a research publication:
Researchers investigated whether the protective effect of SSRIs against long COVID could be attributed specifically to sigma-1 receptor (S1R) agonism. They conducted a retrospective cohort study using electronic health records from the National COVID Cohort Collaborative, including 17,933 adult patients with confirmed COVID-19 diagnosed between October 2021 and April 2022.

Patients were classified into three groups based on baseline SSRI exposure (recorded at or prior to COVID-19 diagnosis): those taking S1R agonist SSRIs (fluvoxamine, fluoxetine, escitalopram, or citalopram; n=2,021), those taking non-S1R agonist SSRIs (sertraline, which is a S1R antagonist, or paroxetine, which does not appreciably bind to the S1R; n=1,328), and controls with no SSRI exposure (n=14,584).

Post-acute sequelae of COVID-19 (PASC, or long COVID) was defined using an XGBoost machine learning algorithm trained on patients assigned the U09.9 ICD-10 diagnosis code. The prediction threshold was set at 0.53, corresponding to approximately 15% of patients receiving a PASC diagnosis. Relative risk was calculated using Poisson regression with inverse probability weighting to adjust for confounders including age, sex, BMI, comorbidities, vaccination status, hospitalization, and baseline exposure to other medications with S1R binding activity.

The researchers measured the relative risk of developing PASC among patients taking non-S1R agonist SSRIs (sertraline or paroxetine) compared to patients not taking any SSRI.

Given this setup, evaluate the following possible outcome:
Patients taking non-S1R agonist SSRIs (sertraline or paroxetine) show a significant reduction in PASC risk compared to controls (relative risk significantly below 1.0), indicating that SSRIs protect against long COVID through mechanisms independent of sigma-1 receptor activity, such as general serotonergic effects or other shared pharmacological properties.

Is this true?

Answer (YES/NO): YES